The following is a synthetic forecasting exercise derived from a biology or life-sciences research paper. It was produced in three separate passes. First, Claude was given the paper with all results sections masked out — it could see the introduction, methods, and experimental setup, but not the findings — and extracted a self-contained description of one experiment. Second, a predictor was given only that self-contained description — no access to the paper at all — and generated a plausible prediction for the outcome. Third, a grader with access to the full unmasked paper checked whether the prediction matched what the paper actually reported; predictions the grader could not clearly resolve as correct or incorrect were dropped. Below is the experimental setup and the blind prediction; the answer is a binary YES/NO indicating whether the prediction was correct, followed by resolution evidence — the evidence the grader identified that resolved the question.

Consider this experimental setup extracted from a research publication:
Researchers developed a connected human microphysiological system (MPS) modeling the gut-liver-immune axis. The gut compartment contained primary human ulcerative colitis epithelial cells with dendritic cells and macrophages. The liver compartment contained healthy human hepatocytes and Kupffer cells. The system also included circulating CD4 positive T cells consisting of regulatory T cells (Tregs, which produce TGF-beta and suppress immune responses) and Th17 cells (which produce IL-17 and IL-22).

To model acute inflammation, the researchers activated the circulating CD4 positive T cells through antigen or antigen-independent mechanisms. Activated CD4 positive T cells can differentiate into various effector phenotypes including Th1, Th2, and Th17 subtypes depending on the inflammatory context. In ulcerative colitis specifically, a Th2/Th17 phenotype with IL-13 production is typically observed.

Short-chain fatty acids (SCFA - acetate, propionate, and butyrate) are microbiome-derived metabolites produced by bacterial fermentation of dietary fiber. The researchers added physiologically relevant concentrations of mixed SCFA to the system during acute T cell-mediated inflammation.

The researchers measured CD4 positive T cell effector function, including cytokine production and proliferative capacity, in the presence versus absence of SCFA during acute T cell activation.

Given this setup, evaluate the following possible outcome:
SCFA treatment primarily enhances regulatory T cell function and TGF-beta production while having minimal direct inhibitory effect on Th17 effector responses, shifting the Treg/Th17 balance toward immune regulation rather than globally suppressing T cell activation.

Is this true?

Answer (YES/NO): NO